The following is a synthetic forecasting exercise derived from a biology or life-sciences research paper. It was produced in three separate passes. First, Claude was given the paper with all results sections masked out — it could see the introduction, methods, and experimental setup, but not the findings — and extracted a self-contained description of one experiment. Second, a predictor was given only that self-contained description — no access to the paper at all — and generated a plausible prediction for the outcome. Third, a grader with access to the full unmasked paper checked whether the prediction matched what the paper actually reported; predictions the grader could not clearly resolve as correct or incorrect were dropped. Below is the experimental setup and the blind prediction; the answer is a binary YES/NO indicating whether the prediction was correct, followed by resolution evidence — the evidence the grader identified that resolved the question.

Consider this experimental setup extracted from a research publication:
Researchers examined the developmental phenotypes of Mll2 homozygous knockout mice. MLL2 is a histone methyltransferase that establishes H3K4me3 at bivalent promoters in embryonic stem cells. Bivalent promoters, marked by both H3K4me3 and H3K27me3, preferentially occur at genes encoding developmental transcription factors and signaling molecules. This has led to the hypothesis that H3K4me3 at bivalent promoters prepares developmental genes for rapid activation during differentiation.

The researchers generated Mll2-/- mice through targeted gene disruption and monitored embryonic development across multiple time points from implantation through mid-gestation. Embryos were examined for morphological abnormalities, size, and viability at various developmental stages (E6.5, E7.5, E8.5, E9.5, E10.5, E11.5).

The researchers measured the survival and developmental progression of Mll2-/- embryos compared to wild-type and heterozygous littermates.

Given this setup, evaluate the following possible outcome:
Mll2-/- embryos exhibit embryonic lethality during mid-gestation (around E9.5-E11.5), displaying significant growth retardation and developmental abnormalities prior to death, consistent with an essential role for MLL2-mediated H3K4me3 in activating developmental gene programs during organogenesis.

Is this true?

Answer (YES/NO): YES